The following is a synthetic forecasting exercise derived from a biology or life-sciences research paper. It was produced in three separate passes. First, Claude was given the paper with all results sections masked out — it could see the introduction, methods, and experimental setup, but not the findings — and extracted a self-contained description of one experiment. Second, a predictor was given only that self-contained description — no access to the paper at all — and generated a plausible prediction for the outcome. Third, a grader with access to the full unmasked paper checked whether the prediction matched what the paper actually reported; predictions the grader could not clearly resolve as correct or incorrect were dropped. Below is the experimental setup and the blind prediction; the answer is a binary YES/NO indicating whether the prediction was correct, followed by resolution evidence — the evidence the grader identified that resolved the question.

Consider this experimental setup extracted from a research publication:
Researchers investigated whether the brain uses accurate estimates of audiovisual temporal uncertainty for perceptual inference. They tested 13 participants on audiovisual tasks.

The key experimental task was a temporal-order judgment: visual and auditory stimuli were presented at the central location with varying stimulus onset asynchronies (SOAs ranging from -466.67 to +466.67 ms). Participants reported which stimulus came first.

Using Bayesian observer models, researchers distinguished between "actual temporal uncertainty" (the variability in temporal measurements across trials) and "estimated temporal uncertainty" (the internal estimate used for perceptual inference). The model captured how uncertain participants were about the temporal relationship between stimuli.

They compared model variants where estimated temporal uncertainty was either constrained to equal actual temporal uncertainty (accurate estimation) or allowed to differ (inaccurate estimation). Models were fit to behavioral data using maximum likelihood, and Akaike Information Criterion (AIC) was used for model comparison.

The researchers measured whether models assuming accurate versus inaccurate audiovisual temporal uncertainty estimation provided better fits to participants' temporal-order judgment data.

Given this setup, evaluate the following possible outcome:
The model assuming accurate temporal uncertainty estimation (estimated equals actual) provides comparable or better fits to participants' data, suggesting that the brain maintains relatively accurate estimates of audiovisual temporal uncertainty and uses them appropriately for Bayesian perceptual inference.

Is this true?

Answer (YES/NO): NO